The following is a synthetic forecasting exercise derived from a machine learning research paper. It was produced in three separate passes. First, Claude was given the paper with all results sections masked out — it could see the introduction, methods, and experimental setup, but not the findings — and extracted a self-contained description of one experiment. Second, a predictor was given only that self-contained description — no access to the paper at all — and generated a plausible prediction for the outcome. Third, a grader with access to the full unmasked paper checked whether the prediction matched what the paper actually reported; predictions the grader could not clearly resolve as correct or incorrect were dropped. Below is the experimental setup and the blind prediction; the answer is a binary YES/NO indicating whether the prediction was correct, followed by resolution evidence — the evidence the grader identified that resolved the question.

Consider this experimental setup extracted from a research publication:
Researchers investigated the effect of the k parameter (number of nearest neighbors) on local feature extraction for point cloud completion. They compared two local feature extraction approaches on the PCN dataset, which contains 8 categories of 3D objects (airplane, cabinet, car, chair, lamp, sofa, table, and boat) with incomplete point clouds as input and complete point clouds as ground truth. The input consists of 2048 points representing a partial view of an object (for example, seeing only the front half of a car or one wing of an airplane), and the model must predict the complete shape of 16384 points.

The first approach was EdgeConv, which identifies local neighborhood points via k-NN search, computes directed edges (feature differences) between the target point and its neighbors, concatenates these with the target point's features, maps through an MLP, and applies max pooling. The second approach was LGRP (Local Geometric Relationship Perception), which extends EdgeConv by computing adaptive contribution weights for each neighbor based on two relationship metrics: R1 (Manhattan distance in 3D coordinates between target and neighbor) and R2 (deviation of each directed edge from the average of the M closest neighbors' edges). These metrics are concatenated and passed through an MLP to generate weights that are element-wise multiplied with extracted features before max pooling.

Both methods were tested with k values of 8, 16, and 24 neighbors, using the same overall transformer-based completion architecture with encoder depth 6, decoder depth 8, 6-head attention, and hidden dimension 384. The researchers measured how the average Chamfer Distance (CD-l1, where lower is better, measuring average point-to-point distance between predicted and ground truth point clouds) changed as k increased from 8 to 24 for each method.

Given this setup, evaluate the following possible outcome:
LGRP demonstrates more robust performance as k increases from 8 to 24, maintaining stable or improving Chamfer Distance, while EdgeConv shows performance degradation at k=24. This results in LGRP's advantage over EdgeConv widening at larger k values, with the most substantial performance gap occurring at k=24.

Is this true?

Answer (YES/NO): YES